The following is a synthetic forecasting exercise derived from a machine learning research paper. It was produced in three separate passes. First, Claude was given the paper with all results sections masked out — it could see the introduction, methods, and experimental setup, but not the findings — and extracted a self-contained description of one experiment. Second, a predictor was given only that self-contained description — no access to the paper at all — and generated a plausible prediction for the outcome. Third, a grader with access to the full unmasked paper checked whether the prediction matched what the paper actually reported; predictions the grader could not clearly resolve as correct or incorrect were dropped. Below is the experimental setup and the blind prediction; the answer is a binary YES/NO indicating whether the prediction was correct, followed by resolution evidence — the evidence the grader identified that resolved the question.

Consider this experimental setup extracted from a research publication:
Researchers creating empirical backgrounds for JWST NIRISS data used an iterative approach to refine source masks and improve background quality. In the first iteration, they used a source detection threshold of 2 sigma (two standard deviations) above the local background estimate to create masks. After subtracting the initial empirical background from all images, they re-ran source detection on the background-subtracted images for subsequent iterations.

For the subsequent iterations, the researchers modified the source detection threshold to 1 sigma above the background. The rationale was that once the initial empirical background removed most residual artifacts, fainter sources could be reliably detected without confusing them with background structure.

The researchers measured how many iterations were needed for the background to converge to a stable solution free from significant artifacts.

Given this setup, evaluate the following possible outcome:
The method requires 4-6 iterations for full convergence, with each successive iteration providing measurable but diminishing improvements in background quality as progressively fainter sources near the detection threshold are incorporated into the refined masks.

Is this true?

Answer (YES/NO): NO